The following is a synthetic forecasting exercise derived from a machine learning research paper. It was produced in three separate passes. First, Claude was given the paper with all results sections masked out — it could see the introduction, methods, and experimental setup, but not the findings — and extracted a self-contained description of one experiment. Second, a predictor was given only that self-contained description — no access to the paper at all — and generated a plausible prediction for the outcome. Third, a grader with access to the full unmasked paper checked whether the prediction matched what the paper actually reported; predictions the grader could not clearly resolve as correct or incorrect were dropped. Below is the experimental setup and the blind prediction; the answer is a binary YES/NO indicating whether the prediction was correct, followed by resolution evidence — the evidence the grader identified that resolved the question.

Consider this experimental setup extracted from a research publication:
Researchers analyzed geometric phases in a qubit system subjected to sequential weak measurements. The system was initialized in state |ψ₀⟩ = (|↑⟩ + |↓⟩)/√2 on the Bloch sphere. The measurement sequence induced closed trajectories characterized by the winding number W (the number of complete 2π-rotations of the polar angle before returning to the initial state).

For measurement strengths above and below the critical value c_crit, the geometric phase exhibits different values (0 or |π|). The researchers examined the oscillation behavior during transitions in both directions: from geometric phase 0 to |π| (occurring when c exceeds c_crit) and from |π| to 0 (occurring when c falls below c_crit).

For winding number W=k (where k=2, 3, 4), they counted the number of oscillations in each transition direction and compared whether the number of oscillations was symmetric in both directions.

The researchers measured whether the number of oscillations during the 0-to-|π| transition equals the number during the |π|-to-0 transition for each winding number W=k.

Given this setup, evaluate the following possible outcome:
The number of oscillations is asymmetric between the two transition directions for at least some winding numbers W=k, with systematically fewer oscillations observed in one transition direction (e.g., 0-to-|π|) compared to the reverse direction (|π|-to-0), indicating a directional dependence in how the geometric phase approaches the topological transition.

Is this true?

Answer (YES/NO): NO